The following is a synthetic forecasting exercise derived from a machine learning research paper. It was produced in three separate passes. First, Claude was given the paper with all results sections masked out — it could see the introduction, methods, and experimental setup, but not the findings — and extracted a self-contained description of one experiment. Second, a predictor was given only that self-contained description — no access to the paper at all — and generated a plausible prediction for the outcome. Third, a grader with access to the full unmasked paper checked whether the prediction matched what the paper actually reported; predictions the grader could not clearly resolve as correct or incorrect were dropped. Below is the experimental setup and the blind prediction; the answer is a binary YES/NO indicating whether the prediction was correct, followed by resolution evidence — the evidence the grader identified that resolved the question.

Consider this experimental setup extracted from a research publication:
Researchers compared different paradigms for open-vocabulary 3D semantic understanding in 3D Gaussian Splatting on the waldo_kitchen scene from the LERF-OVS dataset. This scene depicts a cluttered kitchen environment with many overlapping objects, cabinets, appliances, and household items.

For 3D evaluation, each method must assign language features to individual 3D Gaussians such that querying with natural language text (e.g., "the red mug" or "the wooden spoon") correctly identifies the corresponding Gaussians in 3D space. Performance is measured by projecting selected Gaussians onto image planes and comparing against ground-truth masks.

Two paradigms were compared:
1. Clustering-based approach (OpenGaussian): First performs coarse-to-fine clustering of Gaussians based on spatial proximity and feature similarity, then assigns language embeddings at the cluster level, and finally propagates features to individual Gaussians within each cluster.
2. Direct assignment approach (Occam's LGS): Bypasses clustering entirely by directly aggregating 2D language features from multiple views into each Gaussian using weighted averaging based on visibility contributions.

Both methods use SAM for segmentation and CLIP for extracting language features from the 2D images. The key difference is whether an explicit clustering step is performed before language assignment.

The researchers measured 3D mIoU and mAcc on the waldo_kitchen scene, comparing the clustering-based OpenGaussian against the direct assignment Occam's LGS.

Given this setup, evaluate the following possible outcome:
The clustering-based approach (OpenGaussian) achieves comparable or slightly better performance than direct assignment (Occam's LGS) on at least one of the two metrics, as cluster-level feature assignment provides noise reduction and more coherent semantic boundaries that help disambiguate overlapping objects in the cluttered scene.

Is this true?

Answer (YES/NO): NO